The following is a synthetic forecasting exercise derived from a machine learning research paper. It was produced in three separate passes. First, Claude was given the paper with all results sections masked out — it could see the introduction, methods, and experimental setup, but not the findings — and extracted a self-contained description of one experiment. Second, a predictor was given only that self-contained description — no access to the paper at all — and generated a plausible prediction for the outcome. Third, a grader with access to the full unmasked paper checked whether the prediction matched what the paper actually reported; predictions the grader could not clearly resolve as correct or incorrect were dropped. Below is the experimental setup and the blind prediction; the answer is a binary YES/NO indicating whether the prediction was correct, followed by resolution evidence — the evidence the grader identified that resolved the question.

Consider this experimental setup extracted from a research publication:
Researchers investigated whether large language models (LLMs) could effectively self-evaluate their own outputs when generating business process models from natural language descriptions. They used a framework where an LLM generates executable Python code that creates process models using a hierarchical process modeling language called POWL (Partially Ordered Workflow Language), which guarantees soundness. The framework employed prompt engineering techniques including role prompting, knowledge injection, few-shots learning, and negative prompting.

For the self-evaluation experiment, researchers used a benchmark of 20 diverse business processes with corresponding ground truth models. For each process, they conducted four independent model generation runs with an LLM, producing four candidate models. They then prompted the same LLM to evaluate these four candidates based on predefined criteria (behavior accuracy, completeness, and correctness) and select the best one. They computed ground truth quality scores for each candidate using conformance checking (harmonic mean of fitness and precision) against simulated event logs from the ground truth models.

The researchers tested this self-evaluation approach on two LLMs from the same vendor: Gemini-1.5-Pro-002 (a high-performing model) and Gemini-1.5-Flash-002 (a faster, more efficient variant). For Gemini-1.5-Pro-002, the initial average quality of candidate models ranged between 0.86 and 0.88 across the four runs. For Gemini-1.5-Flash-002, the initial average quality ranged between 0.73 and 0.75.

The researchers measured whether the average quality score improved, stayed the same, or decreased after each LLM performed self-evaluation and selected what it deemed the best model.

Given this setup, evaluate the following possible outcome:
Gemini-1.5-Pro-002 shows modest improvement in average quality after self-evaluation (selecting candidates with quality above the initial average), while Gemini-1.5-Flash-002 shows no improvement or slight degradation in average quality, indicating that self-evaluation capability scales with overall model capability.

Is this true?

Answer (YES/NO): YES